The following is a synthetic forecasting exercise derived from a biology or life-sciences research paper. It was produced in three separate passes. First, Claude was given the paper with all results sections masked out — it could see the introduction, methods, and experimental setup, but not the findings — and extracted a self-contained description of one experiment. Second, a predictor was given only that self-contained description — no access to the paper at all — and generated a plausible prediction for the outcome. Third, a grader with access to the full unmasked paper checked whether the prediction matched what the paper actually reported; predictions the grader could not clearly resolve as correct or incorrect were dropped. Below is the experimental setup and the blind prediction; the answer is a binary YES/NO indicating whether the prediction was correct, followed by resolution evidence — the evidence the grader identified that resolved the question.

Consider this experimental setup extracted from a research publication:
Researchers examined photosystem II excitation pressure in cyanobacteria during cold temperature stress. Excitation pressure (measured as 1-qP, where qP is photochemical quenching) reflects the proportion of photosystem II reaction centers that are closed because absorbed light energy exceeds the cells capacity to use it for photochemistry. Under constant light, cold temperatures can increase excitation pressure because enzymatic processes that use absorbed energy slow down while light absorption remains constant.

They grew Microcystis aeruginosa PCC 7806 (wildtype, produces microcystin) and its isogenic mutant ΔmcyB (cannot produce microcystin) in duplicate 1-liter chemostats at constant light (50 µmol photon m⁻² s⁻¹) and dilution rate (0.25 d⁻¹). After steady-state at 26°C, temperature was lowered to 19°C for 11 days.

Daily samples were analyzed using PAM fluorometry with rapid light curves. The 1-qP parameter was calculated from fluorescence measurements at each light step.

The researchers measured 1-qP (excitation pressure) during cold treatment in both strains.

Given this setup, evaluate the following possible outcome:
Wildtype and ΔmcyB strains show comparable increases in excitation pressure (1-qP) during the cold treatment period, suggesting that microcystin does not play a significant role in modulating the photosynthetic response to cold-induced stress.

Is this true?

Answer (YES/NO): NO